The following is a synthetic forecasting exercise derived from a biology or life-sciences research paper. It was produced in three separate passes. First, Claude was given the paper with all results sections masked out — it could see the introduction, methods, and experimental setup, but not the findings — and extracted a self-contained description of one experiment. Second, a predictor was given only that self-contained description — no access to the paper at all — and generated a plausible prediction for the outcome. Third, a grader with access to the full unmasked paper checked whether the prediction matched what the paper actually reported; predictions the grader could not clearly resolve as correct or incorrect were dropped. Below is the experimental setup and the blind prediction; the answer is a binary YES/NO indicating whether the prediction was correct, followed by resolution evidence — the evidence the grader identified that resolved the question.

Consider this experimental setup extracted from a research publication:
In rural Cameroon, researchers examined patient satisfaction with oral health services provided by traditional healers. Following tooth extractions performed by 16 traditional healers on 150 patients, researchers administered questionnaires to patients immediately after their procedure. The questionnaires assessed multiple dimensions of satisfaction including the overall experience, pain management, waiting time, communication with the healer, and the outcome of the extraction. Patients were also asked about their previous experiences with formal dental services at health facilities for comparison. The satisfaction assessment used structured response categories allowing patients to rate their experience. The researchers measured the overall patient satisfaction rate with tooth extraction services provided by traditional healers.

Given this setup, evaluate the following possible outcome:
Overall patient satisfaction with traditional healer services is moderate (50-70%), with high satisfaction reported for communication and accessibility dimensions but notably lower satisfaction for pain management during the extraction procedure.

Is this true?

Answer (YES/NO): NO